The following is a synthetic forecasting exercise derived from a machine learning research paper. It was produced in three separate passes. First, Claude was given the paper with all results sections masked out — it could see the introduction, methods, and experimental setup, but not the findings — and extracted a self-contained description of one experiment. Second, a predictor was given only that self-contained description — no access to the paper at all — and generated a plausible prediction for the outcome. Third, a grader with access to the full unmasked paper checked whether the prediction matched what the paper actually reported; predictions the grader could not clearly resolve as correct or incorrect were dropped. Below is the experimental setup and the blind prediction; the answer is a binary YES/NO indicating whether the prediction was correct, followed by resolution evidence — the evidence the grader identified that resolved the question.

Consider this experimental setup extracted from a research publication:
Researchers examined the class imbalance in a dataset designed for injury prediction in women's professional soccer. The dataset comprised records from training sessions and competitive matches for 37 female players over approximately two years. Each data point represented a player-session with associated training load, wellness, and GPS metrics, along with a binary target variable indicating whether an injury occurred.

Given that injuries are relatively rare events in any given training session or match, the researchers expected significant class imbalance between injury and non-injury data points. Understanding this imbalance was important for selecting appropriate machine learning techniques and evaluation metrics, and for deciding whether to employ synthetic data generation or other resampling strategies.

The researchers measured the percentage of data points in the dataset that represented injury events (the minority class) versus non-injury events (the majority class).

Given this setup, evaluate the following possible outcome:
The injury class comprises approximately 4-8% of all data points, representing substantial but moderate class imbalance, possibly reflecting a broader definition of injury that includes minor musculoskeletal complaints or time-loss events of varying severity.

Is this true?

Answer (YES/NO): NO